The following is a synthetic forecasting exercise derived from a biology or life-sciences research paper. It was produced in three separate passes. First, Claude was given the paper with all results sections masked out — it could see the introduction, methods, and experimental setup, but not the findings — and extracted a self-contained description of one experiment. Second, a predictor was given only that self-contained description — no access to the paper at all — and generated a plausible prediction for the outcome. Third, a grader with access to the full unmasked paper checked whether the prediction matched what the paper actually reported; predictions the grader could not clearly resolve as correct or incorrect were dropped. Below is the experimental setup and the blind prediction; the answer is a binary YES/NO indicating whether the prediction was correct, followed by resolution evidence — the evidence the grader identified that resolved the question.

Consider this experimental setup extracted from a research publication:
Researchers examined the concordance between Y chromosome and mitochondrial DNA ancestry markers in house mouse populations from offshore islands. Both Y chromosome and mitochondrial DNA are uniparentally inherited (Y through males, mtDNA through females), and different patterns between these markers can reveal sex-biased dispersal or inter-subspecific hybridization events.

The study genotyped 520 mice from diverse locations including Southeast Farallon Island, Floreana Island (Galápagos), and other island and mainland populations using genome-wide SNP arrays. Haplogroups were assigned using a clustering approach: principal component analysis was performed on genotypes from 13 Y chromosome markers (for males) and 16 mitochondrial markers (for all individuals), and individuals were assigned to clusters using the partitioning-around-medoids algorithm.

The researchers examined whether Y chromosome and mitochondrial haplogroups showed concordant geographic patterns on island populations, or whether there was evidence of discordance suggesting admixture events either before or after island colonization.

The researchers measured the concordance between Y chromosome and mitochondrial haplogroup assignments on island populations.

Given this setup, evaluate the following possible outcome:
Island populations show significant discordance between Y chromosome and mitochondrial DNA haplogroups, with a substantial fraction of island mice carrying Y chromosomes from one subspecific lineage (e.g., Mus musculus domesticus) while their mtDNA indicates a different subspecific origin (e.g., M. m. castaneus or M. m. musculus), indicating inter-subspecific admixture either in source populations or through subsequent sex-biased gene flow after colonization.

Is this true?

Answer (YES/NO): NO